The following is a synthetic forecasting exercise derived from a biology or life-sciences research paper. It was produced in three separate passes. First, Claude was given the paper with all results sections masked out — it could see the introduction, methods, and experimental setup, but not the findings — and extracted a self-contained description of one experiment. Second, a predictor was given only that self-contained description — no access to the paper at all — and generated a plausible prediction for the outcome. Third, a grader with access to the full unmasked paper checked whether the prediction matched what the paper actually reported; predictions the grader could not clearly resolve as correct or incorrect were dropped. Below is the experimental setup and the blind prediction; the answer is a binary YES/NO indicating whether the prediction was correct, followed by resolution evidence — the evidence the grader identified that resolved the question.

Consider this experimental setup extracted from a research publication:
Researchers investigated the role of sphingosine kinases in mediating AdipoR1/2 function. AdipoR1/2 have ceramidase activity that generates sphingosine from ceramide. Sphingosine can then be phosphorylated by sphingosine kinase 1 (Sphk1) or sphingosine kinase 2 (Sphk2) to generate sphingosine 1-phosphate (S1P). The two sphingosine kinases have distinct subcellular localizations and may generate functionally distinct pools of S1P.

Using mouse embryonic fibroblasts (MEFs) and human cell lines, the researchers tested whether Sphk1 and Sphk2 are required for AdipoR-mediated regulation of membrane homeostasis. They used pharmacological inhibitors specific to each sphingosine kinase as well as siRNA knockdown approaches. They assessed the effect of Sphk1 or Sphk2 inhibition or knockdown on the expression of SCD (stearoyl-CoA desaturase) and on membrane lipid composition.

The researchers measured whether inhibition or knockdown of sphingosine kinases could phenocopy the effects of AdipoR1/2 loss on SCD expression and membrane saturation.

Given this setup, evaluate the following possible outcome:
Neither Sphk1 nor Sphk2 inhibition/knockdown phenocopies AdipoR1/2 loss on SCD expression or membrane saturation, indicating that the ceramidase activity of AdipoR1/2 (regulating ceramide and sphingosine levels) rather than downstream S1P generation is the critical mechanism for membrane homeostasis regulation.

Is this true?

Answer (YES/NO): NO